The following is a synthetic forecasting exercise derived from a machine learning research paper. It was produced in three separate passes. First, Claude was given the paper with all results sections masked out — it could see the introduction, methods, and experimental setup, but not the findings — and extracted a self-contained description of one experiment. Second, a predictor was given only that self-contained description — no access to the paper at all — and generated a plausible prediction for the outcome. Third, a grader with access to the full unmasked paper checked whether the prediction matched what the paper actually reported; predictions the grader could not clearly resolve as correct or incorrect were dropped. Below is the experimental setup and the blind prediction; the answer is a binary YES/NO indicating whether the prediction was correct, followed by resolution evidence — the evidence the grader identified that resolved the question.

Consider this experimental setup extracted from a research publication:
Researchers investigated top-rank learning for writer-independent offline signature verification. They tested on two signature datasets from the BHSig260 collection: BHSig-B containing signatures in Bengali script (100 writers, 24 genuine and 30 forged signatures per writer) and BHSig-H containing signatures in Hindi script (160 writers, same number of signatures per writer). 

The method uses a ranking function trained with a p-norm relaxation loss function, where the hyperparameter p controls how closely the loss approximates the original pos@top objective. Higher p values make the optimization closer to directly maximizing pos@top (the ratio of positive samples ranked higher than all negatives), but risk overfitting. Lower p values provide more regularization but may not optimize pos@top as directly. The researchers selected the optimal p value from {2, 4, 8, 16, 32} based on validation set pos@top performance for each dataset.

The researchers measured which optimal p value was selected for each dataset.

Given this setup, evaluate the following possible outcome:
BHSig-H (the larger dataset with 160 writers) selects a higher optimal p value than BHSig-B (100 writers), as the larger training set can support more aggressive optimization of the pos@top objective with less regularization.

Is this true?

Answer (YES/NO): YES